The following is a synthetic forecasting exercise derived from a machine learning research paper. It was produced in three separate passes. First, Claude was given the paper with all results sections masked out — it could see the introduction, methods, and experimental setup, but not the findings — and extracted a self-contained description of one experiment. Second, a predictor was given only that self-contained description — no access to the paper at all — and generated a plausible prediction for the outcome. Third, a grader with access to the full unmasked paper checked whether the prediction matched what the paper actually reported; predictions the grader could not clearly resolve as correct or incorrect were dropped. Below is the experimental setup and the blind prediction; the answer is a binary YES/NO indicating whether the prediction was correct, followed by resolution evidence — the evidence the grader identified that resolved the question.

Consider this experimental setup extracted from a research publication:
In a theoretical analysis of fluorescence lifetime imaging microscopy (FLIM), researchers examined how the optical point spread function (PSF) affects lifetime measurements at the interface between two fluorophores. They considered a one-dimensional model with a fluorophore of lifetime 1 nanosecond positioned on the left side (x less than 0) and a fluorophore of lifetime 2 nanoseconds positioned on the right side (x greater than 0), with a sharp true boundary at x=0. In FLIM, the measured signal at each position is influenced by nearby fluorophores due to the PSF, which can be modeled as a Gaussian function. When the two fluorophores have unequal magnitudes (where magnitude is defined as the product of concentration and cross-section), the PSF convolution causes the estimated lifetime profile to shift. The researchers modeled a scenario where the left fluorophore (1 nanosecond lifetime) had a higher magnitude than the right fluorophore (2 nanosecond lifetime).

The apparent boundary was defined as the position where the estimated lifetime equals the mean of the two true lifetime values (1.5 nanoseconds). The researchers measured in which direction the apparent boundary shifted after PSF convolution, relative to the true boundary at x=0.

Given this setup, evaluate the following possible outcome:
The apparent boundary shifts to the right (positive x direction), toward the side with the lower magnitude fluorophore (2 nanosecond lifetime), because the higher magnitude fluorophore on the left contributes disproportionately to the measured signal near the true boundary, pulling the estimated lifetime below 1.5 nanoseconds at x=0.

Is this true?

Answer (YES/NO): YES